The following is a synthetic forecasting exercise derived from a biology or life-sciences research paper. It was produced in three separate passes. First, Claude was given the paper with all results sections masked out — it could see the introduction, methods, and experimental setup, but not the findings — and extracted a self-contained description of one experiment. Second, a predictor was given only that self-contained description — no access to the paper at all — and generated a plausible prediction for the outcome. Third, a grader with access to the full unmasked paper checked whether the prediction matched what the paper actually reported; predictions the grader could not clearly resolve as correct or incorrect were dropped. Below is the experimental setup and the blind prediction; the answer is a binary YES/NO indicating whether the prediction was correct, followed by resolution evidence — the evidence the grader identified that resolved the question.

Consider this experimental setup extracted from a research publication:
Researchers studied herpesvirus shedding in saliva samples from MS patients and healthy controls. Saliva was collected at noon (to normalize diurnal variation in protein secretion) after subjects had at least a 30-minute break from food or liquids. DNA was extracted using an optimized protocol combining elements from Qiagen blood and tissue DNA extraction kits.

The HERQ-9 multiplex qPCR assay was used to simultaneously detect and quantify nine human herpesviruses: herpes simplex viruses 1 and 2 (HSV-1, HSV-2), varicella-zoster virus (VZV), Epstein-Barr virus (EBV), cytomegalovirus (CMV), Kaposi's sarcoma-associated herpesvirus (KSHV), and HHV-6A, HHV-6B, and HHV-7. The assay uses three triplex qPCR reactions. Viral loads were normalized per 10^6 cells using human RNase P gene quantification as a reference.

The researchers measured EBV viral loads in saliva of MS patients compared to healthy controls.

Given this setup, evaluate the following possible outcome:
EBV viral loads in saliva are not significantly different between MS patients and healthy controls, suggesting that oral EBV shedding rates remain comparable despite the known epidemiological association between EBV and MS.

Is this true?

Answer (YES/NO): NO